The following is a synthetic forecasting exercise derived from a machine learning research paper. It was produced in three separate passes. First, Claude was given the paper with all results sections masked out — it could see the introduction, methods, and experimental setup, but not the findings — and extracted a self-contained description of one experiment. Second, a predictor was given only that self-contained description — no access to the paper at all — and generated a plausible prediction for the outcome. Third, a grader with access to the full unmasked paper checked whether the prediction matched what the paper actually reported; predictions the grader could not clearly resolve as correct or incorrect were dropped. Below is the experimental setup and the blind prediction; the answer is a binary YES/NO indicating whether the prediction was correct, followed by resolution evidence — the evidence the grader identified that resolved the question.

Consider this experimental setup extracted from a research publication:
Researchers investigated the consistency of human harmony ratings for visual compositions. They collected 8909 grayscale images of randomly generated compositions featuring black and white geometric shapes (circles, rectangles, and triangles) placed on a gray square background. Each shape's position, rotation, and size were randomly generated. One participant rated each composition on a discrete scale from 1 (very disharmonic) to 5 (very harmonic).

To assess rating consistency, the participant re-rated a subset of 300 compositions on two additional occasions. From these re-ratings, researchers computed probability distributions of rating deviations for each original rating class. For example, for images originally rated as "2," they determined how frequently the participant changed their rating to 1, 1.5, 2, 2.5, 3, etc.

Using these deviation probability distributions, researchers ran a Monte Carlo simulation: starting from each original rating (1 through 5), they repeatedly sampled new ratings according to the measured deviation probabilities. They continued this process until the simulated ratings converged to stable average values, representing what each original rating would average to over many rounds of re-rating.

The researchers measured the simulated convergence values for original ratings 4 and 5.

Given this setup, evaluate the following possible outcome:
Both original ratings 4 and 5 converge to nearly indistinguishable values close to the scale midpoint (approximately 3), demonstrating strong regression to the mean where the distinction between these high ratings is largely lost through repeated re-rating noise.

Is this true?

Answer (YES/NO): NO